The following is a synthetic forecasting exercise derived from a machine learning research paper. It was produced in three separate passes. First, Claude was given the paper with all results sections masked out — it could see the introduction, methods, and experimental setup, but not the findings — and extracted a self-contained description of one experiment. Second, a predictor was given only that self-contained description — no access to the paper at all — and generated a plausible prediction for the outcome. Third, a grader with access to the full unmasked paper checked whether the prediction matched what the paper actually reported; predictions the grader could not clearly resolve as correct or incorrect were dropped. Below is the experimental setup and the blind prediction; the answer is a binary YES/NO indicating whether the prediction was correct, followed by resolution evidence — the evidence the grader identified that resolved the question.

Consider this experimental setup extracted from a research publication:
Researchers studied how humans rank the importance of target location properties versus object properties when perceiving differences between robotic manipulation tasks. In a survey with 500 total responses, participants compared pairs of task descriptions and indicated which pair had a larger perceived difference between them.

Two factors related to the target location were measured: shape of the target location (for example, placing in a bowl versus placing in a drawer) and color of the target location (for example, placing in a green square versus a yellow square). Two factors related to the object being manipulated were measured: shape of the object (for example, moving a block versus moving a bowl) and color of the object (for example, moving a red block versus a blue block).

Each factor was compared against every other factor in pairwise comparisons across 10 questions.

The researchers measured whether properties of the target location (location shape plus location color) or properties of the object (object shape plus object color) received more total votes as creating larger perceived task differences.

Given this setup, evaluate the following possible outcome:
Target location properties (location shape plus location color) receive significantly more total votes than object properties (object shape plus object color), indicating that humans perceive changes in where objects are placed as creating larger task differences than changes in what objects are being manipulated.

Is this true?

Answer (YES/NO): NO